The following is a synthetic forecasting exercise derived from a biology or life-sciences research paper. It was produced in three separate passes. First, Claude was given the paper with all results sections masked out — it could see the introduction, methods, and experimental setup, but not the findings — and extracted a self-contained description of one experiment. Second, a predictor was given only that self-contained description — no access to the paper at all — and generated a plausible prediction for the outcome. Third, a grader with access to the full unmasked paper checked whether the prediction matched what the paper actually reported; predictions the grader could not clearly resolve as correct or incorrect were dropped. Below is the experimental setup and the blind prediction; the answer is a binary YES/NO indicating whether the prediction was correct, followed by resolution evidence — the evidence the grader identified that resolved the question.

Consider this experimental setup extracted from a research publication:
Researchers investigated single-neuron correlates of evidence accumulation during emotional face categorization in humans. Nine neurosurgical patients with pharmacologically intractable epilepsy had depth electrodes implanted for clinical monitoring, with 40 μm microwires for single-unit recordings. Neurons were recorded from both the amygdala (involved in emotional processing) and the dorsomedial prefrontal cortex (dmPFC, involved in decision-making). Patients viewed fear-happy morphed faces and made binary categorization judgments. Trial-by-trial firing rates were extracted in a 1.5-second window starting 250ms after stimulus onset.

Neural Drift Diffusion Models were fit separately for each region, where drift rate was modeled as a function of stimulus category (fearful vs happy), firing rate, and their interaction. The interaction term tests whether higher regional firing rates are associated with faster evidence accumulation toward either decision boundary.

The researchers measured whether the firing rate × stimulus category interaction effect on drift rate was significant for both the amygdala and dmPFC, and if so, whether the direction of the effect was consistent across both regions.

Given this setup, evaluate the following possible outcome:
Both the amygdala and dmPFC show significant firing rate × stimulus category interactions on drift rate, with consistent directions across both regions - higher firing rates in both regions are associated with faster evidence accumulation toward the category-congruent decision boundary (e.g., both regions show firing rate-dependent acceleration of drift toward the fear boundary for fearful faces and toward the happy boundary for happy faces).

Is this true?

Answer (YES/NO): NO